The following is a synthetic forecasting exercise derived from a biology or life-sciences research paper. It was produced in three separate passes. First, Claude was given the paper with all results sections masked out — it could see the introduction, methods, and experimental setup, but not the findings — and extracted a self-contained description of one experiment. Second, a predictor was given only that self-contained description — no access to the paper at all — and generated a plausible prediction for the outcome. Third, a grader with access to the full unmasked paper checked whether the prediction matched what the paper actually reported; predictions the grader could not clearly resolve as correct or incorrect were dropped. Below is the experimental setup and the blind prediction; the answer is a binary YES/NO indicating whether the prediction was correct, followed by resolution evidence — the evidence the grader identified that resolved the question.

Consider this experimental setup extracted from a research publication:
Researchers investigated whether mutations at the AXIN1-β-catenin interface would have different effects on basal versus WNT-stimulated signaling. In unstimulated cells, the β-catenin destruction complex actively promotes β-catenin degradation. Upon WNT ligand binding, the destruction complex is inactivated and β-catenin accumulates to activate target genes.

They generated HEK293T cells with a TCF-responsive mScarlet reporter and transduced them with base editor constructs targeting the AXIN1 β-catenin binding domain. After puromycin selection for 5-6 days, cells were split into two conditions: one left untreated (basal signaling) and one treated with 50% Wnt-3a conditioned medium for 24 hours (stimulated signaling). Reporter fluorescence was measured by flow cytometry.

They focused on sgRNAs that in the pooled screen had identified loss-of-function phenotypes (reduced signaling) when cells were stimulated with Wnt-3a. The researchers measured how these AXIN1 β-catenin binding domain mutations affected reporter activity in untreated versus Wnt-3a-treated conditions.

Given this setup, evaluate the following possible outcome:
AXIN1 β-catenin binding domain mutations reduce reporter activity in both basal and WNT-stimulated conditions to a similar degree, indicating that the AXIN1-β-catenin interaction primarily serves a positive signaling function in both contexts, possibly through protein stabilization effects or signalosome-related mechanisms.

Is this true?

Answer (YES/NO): NO